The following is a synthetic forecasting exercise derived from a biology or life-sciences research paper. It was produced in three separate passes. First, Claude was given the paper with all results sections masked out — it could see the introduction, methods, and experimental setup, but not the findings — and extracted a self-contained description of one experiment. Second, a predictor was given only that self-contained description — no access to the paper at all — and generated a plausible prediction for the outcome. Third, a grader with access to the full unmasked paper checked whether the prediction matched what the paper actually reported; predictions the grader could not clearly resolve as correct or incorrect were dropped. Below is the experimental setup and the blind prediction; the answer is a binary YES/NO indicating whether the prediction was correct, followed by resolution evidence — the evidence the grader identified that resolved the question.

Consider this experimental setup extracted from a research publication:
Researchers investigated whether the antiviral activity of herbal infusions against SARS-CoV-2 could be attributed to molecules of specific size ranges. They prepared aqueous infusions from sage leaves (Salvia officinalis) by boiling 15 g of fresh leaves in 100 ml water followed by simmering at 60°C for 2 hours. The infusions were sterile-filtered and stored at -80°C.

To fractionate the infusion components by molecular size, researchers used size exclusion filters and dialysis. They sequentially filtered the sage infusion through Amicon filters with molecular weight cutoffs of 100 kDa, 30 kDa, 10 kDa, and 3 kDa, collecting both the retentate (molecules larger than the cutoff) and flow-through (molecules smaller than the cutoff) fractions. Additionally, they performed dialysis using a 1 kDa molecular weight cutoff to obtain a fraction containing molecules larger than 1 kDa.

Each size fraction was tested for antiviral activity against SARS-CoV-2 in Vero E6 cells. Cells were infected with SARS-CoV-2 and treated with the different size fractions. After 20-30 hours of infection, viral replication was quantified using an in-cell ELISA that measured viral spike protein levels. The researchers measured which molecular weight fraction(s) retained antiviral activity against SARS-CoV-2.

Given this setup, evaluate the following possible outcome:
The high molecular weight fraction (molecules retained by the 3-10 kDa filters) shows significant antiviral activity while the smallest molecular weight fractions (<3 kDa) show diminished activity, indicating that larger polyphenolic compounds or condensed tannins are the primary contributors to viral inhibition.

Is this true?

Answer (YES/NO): NO